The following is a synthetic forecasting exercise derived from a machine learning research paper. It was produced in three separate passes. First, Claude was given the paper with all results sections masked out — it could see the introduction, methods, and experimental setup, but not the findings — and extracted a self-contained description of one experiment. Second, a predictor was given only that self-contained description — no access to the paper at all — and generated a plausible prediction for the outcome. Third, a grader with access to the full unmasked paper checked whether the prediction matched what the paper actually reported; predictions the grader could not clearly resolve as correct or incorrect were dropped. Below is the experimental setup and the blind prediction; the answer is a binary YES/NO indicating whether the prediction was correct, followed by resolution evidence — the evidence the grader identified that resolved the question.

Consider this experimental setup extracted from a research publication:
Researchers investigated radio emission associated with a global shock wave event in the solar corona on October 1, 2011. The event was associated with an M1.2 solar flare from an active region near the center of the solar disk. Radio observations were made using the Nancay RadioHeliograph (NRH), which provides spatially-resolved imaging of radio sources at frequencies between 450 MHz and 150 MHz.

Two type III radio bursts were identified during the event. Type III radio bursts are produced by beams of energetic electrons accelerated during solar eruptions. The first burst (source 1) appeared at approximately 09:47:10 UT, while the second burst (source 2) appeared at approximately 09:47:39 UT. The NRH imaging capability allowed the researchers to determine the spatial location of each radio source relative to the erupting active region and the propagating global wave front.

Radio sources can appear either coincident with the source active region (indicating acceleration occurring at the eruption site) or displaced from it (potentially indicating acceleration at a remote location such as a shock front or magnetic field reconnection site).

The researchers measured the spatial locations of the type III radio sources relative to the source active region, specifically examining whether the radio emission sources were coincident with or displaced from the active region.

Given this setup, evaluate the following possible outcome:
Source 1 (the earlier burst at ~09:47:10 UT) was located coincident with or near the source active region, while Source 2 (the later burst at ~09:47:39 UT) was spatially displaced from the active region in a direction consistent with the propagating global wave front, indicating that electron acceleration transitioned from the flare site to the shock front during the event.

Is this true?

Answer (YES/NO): NO